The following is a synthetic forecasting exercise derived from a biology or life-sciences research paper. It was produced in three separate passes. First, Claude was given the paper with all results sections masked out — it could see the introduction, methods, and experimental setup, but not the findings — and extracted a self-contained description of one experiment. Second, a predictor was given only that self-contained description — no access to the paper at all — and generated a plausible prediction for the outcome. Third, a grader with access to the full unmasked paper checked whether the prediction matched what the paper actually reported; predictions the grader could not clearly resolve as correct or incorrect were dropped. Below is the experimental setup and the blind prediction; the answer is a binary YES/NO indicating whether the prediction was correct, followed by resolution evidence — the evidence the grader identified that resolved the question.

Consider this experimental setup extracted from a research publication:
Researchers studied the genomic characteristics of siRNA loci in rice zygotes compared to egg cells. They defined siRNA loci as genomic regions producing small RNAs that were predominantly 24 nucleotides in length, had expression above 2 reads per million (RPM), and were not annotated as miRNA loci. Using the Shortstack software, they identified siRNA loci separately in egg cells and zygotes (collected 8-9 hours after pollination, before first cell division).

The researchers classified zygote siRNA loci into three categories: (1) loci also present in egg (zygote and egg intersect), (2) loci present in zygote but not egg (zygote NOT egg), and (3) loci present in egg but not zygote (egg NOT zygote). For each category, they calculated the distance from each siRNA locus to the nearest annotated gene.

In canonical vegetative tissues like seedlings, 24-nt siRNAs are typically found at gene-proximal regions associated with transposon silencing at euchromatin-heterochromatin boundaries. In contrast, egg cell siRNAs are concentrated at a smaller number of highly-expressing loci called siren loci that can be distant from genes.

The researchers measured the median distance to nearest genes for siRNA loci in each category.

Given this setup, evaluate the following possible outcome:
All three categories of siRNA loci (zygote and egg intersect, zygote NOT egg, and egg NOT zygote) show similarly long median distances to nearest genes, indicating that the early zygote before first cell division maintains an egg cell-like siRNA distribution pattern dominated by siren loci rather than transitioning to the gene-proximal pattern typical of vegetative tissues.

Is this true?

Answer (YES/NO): NO